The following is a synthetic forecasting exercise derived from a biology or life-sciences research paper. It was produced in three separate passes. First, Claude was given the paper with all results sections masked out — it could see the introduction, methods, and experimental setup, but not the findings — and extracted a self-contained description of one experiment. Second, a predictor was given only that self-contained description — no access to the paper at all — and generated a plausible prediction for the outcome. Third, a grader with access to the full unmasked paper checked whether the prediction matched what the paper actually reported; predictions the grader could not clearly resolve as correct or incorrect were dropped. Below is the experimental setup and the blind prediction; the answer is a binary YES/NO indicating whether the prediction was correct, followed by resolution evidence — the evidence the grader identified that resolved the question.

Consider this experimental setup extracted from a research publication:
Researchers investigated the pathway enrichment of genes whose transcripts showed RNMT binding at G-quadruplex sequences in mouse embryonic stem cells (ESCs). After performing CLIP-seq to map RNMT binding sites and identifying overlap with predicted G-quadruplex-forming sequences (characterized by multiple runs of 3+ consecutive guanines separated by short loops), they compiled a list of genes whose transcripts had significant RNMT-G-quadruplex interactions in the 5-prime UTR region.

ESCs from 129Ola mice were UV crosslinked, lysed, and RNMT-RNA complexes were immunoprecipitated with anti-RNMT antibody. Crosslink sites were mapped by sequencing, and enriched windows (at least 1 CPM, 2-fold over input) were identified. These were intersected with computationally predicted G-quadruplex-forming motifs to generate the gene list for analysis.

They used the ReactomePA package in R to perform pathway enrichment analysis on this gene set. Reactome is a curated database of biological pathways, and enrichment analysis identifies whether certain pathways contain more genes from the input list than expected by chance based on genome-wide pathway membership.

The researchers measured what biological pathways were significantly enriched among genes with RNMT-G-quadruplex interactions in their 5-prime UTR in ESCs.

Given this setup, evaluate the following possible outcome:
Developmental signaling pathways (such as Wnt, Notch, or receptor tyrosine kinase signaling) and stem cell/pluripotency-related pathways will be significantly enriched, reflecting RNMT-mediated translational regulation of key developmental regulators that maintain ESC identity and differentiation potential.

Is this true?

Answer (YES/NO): NO